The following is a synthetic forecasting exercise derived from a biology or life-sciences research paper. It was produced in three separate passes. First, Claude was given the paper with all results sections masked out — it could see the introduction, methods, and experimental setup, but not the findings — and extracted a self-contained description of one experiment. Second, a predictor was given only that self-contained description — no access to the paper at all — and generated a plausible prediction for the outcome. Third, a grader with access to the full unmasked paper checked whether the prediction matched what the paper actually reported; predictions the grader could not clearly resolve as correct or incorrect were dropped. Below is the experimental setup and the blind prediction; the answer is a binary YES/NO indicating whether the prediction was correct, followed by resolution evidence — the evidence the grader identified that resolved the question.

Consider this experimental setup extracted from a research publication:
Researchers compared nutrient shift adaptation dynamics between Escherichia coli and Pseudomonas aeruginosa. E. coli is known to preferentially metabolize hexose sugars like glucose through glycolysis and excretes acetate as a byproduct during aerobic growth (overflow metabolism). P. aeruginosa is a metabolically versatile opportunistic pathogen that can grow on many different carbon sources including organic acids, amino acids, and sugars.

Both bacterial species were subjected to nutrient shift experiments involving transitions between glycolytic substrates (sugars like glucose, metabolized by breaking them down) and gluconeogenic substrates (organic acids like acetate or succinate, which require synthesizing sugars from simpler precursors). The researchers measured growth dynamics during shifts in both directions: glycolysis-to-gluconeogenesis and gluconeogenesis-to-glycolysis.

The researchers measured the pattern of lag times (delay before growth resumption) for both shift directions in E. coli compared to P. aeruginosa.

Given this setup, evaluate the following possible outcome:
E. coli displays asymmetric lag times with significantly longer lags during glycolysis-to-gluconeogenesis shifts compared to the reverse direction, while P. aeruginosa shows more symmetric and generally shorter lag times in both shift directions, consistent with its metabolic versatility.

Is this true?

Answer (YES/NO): NO